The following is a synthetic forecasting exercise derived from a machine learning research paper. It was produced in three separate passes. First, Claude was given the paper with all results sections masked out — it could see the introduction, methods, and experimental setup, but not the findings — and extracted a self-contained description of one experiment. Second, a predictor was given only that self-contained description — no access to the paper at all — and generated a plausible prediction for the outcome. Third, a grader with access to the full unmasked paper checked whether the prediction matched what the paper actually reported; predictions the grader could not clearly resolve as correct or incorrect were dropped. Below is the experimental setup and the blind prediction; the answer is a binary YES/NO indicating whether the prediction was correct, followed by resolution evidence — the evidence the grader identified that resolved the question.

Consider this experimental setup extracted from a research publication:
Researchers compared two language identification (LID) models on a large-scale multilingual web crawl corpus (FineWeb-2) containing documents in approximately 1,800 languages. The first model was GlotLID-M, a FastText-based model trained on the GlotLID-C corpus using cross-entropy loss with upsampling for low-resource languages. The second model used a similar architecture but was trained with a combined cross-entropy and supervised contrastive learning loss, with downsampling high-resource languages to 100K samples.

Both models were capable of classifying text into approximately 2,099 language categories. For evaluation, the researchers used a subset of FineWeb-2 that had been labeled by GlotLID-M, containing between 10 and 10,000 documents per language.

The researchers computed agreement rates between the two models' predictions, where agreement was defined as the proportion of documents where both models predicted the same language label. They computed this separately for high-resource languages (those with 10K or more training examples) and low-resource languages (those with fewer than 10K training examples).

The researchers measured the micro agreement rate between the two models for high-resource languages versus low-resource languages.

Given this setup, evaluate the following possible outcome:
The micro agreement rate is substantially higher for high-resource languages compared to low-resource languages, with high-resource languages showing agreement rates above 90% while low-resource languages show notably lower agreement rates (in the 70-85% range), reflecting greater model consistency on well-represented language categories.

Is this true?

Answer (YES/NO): NO